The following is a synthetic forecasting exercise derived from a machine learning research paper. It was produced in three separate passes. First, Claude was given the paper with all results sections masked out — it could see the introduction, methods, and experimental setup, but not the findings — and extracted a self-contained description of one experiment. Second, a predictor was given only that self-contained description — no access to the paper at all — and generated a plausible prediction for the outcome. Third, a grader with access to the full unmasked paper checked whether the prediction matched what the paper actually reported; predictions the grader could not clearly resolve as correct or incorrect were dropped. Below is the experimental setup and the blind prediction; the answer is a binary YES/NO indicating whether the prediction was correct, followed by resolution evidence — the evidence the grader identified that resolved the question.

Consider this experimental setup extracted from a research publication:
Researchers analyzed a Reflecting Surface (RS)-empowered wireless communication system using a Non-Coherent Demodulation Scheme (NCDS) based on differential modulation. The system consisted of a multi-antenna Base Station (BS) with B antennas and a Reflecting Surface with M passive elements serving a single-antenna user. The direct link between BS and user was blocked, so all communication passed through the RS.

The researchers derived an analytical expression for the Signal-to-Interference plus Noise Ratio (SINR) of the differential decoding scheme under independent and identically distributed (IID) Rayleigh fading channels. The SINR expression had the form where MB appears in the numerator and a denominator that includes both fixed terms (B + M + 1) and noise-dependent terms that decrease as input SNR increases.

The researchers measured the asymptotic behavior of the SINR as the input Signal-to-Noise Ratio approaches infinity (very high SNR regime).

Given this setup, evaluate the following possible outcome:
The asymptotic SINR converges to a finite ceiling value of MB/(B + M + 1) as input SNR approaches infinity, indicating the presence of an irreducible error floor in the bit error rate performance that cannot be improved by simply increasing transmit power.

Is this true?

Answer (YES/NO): YES